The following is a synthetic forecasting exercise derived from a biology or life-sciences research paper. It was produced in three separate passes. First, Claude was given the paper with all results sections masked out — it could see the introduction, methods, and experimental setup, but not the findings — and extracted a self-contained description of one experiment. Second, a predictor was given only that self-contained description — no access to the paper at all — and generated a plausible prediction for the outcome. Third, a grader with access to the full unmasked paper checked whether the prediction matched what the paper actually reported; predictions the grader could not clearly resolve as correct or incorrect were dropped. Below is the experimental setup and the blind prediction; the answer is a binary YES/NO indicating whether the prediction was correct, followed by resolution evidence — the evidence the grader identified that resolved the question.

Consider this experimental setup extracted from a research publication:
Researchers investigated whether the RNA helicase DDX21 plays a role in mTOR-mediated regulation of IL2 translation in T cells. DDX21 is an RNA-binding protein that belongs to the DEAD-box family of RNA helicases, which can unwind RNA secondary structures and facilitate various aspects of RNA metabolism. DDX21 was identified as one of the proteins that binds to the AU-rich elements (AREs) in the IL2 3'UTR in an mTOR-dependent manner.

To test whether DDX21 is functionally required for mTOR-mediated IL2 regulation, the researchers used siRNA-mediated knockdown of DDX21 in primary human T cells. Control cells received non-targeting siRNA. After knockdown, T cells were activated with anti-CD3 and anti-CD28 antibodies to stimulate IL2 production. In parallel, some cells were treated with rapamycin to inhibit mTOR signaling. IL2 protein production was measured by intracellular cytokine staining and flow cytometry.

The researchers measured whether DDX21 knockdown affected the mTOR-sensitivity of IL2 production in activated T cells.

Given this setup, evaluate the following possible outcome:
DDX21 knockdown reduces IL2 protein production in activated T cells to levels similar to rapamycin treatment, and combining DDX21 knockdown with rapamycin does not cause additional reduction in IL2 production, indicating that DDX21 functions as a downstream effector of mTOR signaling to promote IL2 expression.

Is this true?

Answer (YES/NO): YES